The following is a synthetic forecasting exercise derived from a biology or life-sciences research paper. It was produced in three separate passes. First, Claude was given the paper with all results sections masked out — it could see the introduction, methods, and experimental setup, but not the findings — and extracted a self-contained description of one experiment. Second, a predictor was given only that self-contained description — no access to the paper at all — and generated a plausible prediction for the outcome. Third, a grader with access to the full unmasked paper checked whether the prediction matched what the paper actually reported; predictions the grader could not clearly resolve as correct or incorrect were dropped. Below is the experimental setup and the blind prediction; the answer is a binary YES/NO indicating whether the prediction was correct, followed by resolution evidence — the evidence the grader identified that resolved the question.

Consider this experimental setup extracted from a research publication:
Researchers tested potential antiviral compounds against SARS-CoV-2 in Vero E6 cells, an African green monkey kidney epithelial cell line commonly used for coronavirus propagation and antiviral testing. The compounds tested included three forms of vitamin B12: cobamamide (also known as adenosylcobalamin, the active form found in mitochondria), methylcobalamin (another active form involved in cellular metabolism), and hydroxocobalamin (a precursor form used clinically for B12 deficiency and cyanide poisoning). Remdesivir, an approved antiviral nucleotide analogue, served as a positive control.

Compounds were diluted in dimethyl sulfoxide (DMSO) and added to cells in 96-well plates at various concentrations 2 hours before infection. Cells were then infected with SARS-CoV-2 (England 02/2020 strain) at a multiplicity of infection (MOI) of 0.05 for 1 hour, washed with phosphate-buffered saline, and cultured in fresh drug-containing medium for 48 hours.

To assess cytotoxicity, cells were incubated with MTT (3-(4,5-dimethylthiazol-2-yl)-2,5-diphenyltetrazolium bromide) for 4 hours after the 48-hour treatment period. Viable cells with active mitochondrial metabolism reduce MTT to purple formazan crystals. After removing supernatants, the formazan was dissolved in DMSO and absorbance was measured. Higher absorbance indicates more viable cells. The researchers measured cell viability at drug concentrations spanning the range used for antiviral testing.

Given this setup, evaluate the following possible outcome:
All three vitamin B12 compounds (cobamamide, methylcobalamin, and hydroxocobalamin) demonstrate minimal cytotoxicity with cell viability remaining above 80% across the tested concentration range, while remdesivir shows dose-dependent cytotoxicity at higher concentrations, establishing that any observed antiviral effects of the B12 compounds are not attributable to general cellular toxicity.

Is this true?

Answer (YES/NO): NO